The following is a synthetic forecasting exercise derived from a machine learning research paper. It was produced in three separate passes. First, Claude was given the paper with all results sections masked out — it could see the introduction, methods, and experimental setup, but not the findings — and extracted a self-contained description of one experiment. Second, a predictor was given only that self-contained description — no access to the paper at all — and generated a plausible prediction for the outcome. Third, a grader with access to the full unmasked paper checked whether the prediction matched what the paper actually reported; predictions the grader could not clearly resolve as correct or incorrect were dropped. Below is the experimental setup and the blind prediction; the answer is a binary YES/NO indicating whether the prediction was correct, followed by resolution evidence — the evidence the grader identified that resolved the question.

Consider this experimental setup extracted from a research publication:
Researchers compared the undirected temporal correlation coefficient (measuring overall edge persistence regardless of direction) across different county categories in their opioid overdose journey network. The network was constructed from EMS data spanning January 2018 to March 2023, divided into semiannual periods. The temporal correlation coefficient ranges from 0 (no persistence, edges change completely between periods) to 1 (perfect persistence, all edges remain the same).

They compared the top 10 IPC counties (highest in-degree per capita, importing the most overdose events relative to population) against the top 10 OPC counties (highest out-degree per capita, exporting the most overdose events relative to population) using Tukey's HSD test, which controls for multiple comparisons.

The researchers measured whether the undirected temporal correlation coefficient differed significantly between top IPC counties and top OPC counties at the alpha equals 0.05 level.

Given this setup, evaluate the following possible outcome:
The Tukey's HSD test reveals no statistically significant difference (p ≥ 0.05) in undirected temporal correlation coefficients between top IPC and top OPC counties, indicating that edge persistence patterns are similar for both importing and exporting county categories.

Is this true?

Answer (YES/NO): YES